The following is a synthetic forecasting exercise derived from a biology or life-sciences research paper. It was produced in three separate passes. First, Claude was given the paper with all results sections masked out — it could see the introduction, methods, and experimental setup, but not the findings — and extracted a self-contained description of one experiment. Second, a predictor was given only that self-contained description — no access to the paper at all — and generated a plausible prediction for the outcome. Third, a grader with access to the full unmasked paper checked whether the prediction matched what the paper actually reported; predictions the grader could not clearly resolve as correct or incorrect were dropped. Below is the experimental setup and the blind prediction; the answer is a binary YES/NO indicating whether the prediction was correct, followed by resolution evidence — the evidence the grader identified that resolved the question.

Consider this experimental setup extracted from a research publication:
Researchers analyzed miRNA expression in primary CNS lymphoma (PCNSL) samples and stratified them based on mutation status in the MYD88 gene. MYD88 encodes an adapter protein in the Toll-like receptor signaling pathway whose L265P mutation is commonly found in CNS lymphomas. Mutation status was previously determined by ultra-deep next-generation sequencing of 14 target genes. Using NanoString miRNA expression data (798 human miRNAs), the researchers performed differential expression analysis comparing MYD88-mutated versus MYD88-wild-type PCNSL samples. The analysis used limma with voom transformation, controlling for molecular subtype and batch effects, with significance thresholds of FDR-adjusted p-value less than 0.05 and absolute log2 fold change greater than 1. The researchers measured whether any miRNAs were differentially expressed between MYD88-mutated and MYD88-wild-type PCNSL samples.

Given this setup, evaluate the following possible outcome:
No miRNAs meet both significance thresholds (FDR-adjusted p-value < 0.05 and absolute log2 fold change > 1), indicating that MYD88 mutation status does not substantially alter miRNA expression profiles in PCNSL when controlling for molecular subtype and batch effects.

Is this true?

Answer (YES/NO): YES